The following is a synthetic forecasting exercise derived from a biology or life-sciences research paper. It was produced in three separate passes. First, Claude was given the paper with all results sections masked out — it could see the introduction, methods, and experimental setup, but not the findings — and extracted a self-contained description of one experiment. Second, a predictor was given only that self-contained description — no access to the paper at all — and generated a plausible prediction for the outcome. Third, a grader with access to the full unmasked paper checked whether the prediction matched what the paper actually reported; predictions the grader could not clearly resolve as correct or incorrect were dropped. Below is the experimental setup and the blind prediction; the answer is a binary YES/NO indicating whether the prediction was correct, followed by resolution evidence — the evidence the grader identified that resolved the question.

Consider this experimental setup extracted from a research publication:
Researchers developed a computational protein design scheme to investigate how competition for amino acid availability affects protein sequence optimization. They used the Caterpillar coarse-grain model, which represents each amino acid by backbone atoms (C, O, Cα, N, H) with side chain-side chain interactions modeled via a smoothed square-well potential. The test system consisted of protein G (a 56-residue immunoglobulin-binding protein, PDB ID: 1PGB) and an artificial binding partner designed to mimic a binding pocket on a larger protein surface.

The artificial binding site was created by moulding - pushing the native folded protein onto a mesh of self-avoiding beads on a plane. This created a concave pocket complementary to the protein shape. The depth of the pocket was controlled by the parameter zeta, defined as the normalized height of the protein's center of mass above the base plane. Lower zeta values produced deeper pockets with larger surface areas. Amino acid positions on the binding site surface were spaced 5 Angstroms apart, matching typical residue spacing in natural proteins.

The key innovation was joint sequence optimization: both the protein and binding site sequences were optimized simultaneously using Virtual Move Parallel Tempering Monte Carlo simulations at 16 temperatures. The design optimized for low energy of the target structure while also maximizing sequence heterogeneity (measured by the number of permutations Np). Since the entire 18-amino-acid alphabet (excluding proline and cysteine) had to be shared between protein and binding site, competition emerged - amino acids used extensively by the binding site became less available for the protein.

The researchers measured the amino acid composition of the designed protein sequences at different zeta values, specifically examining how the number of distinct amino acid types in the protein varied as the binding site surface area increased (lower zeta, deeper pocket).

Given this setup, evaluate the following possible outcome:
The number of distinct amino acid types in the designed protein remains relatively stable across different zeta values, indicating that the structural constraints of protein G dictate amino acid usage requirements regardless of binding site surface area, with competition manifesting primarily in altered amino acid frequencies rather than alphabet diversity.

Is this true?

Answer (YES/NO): NO